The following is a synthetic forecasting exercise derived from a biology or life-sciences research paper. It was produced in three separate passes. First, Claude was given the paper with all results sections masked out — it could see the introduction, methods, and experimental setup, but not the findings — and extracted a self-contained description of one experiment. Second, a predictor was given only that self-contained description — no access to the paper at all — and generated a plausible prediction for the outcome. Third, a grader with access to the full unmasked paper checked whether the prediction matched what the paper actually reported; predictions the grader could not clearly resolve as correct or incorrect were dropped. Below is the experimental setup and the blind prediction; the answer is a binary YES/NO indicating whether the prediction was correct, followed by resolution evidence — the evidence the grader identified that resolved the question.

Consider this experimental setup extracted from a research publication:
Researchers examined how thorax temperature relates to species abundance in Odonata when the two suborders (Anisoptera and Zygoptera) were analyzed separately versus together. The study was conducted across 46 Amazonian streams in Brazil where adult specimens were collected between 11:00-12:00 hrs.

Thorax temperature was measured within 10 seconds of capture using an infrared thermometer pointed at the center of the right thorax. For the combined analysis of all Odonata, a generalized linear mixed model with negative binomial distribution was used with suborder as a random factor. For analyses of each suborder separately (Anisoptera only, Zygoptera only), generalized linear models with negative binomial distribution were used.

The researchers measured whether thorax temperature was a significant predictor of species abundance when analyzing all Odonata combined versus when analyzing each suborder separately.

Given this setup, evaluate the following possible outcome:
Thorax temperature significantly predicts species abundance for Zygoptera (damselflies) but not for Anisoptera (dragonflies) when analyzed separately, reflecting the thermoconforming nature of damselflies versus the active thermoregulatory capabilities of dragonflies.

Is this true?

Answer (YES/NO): NO